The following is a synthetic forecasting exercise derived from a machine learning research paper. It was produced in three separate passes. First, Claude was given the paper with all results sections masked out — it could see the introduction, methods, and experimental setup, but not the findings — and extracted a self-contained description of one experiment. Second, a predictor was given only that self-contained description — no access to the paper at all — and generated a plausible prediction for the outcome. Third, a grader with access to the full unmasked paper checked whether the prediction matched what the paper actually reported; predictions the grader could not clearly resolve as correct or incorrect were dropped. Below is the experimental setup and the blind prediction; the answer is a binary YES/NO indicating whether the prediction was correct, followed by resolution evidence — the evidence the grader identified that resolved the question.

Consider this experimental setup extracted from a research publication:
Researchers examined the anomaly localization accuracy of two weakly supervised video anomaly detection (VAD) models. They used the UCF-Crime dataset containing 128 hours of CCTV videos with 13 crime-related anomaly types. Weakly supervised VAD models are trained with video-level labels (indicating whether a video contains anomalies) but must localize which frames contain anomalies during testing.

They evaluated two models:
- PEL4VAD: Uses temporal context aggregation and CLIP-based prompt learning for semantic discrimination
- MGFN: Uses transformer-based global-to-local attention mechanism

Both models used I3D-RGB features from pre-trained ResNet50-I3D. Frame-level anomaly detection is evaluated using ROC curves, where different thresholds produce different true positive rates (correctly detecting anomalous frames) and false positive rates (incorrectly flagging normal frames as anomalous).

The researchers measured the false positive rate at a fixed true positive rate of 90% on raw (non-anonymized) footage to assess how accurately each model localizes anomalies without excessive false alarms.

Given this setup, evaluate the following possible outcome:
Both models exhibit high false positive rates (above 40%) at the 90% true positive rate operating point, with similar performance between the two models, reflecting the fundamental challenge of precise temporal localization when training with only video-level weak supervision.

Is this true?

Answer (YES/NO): NO